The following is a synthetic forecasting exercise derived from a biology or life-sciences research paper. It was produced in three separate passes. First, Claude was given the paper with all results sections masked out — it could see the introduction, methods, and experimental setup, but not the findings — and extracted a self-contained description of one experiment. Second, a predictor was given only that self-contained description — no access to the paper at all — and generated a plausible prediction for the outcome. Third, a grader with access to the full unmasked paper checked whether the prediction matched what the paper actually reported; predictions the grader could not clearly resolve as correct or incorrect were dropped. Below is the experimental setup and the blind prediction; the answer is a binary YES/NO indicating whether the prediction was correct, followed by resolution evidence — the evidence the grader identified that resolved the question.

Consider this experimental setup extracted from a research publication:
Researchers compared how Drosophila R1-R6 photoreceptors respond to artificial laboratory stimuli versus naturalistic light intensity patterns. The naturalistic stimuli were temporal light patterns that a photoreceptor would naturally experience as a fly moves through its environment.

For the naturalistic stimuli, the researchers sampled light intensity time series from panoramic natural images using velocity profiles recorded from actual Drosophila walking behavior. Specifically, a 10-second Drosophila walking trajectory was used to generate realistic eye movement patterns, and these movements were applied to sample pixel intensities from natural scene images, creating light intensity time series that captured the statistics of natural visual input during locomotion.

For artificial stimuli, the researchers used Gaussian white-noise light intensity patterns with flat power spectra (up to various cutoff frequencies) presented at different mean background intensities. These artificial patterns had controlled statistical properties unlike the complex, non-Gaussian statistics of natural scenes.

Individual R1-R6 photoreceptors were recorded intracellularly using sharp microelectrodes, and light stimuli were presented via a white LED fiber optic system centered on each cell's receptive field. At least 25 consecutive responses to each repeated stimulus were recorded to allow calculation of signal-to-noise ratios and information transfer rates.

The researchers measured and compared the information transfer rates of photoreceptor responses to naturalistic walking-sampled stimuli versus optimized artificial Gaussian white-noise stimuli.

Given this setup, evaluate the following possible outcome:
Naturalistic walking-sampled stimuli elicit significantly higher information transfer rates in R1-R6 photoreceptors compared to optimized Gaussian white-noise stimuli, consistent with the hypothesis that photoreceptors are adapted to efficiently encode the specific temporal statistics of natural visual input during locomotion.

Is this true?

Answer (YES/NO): YES